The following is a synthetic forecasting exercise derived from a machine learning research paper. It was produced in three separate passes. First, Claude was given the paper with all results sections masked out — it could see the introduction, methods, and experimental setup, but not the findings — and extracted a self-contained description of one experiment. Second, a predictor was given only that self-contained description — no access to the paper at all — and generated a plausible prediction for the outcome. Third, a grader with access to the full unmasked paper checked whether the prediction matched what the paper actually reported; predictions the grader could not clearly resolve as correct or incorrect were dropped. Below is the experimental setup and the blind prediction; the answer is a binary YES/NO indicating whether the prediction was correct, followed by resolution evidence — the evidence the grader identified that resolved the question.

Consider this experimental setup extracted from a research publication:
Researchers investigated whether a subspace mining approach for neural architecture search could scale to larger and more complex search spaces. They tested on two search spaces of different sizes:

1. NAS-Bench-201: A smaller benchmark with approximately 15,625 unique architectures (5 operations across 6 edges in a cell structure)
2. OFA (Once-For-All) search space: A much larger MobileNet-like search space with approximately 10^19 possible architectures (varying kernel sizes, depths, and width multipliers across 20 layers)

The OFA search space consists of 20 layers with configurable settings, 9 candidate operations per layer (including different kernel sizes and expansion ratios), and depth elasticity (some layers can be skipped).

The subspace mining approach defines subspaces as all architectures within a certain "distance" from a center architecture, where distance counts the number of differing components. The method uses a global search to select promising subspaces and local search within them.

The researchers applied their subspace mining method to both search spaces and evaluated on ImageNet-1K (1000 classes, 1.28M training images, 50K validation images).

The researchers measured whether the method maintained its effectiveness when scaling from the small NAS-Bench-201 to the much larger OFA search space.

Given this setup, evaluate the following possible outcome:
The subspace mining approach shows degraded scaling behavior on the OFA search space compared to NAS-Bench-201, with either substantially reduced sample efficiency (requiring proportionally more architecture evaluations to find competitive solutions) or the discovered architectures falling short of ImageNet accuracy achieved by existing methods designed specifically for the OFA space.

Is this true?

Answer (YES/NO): NO